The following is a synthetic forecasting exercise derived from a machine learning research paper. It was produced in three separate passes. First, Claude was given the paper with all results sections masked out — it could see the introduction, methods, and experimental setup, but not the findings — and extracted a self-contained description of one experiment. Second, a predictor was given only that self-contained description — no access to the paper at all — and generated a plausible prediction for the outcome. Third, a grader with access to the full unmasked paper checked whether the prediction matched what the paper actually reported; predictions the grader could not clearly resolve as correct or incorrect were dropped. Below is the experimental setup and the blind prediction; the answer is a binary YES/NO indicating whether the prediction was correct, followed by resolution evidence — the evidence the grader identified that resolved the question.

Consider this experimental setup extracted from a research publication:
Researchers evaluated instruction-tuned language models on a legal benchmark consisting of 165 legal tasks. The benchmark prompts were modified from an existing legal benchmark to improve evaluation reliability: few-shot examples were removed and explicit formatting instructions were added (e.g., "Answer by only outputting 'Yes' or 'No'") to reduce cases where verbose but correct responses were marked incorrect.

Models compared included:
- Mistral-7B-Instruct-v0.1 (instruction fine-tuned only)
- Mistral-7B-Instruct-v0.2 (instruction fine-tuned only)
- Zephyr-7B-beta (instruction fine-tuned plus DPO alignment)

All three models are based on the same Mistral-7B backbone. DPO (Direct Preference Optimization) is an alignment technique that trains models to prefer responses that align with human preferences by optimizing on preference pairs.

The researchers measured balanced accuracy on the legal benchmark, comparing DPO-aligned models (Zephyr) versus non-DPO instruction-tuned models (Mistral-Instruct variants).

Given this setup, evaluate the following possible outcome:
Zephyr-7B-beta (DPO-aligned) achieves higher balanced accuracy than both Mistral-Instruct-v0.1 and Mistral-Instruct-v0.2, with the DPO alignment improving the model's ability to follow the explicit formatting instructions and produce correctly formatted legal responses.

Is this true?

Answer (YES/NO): NO